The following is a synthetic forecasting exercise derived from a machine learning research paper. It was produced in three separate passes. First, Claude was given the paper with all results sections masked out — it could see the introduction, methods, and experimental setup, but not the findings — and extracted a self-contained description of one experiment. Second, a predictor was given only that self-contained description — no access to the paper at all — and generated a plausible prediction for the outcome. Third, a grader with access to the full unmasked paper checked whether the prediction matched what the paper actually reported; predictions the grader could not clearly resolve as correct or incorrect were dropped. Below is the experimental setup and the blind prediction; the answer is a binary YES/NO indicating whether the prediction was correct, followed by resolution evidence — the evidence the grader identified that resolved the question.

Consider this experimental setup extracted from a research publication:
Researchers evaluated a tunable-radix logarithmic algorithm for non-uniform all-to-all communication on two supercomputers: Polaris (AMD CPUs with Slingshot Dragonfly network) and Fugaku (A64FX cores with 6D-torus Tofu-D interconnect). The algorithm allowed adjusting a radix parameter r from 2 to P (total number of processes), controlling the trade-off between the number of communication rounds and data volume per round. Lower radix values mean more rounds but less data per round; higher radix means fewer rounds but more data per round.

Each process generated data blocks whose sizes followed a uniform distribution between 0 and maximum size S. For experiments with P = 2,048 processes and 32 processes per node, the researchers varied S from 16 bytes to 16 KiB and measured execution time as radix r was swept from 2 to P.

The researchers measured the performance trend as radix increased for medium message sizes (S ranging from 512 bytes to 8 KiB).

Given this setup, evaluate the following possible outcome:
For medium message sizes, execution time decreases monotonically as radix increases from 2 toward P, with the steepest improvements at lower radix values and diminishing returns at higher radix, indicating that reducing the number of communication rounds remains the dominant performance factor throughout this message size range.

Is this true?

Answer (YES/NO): NO